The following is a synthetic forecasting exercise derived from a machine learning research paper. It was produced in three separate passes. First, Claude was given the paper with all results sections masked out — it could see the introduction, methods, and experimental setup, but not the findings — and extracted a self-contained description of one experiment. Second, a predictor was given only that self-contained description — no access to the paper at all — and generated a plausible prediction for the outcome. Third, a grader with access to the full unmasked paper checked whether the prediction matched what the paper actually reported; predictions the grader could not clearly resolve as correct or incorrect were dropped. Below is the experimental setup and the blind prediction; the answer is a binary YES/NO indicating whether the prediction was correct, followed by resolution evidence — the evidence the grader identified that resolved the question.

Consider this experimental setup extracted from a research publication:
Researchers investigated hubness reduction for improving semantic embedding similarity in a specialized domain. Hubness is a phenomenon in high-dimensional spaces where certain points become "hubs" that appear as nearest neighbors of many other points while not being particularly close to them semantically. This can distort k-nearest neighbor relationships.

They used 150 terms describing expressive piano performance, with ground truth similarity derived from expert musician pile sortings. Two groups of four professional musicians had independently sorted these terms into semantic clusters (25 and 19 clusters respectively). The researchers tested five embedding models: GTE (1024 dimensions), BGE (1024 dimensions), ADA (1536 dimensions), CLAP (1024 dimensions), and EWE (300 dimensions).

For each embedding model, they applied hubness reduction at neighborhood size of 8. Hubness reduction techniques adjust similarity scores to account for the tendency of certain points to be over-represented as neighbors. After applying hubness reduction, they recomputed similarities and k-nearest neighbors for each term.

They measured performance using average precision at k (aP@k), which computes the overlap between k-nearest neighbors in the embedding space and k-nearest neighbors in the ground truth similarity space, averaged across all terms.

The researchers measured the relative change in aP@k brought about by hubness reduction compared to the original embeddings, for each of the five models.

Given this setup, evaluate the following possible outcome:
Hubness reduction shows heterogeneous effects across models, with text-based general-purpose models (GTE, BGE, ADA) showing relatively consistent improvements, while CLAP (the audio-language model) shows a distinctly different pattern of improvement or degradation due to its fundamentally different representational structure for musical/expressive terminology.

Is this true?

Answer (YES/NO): NO